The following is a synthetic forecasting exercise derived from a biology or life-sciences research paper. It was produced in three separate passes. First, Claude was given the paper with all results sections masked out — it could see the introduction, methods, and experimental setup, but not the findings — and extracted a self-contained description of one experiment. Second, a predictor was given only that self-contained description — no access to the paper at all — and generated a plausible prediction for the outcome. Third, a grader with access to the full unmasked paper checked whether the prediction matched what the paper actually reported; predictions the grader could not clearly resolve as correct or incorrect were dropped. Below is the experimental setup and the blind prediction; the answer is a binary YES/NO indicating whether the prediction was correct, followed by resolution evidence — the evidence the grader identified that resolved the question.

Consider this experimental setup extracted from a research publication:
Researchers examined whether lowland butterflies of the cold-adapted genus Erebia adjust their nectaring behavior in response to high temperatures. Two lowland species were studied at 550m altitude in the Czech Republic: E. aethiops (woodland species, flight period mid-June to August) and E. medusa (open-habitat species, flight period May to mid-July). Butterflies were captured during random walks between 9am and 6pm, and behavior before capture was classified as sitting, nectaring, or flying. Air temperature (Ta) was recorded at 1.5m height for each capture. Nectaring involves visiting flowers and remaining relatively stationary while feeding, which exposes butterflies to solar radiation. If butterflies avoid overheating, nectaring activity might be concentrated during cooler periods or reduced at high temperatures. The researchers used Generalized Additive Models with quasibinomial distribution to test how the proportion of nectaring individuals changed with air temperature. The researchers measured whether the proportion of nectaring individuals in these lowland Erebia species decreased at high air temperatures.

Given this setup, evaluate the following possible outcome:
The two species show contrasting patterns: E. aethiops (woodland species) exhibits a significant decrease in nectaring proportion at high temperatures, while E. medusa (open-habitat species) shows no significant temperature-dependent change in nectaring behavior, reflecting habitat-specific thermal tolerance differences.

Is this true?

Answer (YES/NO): NO